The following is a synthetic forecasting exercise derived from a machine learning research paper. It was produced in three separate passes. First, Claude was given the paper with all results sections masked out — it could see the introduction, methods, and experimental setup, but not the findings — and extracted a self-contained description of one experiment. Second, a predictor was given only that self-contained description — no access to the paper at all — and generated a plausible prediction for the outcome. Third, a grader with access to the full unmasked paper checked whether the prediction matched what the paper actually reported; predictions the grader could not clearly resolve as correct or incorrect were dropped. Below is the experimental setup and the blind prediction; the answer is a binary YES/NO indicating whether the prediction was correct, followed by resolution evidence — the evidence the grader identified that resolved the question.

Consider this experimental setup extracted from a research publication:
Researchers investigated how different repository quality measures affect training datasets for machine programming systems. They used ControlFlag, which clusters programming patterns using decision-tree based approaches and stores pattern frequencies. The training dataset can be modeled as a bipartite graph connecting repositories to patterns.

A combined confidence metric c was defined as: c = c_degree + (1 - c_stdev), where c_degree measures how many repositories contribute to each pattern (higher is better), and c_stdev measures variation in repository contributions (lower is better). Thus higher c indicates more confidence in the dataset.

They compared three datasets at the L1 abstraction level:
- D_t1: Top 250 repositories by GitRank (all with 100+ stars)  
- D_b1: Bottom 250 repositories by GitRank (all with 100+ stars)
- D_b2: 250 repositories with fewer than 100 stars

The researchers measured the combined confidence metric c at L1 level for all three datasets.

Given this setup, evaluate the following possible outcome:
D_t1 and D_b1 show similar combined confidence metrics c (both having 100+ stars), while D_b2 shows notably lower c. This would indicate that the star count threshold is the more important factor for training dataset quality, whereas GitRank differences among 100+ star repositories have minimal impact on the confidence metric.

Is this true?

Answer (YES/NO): NO